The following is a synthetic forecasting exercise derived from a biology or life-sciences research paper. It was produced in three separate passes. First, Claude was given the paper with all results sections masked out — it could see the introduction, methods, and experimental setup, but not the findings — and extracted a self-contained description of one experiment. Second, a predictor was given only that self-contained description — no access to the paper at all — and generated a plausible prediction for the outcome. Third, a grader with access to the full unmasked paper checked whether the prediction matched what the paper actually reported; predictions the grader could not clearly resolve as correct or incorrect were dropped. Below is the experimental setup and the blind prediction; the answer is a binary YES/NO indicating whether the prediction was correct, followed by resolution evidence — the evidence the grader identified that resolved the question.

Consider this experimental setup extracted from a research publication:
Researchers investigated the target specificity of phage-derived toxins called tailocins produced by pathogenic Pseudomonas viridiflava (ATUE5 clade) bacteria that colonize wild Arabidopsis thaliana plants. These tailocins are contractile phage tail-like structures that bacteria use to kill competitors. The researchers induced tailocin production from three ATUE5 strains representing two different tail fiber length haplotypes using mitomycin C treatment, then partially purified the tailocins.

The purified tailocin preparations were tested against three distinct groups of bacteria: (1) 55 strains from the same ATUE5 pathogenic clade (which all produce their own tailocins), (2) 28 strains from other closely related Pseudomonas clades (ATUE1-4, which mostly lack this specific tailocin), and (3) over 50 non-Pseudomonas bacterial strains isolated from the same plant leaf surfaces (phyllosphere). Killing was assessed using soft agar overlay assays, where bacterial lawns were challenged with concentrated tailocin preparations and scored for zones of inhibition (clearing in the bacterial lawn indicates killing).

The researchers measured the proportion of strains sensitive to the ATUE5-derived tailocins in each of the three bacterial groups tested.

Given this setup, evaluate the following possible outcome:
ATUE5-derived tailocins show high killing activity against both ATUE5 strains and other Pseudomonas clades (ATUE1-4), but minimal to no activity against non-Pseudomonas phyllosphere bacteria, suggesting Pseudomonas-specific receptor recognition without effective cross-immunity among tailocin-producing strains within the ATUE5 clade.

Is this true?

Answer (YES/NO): NO